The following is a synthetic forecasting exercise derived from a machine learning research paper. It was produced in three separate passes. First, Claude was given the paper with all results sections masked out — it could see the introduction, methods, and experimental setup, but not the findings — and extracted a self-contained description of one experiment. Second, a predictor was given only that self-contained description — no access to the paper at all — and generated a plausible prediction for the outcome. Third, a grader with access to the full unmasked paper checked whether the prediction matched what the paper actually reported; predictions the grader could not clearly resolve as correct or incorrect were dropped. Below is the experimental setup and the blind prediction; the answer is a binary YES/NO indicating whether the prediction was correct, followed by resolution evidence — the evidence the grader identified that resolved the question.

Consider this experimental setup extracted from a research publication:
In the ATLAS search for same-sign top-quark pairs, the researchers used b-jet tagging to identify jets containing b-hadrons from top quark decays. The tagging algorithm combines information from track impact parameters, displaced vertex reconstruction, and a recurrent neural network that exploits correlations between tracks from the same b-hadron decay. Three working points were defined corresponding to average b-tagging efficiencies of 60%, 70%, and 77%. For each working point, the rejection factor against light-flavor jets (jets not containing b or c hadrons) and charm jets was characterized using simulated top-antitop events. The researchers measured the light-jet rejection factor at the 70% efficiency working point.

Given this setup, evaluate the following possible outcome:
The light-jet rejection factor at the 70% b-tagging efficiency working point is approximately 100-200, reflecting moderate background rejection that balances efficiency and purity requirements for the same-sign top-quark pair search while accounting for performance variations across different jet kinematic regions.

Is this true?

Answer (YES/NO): NO